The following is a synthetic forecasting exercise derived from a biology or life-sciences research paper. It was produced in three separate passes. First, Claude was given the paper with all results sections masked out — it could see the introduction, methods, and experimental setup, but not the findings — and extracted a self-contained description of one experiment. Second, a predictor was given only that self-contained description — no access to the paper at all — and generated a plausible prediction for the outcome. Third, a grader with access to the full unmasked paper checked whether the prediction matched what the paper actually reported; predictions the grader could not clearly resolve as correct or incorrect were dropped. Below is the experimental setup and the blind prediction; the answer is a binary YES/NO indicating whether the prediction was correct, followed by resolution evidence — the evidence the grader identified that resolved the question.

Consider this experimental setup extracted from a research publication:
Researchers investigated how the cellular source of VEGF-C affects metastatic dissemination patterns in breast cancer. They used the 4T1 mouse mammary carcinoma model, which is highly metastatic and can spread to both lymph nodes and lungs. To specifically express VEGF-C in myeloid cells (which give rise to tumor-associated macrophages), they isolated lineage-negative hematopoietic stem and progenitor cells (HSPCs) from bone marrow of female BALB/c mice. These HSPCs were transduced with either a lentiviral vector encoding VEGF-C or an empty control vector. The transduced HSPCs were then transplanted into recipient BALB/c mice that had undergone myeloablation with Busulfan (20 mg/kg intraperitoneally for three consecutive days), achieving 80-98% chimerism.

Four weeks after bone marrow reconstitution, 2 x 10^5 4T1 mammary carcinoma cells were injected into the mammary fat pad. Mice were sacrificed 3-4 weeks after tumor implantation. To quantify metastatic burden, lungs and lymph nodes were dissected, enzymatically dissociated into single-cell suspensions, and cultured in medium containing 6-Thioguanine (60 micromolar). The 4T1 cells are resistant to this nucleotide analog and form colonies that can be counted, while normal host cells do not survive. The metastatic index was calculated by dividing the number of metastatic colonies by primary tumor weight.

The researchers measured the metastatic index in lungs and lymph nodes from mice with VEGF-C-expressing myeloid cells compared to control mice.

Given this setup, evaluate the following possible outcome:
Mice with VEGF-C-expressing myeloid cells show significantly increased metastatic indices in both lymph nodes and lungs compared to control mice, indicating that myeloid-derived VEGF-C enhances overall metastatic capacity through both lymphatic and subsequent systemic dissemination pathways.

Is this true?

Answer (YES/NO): NO